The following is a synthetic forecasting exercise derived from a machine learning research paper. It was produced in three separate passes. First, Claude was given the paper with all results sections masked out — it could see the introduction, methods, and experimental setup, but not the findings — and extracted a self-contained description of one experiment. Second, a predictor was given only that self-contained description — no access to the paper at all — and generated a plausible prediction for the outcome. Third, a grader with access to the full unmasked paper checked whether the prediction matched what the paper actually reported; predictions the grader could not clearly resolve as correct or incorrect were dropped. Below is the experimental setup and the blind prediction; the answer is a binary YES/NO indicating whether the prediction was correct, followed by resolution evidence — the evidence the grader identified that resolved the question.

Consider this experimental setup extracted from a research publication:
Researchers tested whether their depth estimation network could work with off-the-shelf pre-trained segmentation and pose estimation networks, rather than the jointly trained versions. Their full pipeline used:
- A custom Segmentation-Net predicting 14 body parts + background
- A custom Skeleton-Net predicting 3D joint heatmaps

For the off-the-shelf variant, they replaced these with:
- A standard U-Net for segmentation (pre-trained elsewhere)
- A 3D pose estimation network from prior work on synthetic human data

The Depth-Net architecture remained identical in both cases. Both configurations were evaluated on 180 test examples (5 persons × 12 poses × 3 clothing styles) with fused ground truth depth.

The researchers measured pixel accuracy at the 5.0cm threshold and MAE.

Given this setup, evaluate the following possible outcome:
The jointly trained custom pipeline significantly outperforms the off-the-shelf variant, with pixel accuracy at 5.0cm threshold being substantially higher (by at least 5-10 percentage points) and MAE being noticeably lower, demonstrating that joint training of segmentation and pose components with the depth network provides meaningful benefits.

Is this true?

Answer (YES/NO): NO